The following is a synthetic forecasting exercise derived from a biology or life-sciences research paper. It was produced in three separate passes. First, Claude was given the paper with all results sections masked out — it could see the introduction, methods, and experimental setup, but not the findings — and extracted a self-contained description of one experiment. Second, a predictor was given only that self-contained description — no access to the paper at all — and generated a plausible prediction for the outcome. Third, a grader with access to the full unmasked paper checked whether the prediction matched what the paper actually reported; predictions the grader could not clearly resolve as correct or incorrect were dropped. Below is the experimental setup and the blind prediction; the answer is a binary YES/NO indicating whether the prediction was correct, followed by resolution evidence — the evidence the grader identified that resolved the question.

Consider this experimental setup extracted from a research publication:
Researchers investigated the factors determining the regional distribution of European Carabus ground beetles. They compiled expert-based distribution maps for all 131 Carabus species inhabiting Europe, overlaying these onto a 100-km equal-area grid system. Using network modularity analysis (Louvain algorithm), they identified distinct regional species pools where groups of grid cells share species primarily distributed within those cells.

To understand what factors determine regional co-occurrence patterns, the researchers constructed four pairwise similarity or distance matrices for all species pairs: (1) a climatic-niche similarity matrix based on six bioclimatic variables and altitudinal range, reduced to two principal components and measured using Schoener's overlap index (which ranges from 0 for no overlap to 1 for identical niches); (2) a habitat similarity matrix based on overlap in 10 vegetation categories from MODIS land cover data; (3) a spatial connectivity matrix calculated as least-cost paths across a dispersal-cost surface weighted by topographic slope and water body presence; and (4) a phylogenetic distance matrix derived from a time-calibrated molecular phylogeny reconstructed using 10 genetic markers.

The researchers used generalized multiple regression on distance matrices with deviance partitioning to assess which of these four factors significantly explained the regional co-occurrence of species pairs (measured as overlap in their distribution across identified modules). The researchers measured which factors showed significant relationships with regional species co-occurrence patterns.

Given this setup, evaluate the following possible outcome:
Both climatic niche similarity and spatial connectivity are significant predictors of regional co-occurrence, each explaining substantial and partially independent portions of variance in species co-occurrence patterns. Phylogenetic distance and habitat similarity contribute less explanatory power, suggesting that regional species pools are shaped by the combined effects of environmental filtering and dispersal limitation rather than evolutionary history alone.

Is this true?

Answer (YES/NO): NO